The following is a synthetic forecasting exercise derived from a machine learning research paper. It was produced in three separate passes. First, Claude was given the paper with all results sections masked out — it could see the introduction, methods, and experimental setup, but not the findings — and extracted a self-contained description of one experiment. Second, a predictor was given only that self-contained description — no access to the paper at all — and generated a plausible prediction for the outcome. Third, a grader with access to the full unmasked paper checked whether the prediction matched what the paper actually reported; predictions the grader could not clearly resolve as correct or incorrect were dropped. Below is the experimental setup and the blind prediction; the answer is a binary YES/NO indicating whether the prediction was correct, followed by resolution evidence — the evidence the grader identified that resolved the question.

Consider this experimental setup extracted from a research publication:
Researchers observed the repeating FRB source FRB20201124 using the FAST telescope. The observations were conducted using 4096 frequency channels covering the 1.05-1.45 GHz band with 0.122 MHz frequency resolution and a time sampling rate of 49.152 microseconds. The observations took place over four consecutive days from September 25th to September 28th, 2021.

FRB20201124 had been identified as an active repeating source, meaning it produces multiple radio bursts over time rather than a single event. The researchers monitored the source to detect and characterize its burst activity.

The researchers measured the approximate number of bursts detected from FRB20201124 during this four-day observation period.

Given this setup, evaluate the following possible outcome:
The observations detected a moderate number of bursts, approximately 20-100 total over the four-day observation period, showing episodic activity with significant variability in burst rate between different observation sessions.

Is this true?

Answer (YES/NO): NO